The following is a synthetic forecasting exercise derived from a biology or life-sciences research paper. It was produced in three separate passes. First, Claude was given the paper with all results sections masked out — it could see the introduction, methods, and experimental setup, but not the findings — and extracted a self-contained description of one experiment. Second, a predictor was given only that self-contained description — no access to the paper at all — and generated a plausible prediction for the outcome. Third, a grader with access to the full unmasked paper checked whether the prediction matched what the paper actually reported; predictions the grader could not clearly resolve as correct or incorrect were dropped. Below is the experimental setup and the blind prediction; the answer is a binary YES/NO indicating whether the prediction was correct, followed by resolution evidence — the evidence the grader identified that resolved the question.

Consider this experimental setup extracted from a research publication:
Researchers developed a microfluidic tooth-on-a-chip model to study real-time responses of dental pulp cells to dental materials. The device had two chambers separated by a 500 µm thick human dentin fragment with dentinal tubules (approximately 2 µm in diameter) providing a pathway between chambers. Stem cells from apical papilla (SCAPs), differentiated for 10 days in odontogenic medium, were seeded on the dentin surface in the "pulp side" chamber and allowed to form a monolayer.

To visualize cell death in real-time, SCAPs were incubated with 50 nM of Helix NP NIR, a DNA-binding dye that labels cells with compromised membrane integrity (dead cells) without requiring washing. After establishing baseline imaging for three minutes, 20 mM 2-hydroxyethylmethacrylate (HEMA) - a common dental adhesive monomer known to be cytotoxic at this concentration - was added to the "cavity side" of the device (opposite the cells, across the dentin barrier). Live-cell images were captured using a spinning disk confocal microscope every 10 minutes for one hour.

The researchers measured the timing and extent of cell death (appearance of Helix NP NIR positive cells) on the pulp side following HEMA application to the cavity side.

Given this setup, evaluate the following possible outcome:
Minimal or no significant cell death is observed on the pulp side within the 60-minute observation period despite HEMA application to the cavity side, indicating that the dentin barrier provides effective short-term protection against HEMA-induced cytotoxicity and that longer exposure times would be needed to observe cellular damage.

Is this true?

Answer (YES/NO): NO